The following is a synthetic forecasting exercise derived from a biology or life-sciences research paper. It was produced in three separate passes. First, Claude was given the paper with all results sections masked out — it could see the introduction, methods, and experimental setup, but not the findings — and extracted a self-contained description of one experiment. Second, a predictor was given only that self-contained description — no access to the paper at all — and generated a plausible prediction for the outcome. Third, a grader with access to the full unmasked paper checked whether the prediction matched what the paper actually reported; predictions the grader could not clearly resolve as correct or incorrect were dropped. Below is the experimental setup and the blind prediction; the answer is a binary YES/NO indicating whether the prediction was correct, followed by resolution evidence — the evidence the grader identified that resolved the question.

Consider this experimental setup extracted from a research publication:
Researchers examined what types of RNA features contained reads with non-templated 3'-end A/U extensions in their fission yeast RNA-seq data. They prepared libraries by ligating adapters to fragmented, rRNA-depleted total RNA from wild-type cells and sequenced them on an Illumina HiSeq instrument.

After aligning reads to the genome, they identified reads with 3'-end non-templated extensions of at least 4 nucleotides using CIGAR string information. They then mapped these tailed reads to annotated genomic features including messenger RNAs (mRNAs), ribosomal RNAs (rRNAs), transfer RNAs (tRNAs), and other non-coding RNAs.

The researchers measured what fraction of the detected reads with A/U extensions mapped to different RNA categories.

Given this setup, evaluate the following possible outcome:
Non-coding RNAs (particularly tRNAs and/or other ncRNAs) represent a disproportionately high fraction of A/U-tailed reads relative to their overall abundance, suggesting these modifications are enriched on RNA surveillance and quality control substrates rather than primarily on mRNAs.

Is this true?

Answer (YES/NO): NO